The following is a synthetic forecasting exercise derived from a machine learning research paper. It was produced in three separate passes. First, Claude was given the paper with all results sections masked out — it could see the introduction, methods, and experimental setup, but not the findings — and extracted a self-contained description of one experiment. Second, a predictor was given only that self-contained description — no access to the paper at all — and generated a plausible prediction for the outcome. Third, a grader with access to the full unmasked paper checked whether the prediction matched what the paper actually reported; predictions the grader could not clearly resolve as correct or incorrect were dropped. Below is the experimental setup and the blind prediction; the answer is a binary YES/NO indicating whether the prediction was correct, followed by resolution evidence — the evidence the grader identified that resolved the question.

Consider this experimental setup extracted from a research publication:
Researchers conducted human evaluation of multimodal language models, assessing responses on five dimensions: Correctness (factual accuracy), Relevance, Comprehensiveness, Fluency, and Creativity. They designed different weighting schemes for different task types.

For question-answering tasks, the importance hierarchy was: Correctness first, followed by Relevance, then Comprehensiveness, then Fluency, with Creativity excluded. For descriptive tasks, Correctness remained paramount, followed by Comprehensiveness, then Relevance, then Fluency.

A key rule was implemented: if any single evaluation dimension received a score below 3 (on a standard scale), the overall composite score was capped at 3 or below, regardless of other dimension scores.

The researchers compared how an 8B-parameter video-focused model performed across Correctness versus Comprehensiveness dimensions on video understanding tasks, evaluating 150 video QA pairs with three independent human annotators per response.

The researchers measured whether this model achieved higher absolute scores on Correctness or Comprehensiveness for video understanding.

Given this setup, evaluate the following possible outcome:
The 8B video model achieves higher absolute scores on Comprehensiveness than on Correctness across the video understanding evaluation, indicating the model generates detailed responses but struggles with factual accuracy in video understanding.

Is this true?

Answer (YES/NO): YES